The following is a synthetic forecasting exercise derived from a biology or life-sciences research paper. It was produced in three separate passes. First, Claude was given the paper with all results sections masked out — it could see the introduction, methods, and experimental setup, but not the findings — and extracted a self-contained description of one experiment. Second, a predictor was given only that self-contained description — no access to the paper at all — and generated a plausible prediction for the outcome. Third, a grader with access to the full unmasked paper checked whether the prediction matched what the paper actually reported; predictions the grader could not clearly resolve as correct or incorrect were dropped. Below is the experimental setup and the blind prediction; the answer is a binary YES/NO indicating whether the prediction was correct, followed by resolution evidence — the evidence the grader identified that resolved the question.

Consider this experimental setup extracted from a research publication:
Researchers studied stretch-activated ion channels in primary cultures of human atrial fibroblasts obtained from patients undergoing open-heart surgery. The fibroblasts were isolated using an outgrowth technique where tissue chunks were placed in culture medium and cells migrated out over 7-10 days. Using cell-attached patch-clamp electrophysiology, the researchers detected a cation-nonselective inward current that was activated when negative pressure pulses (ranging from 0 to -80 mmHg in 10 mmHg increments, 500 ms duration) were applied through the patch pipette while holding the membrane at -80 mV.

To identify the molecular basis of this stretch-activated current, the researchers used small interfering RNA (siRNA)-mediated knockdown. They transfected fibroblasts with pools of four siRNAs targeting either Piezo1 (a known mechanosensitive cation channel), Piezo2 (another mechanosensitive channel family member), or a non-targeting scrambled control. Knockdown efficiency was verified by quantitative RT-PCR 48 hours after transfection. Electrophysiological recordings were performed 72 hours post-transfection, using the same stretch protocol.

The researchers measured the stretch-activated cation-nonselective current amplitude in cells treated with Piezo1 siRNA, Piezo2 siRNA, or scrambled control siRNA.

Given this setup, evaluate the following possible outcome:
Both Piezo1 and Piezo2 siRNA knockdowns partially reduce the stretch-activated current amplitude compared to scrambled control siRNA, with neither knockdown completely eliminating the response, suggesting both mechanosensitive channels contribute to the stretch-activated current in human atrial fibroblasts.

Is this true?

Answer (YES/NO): NO